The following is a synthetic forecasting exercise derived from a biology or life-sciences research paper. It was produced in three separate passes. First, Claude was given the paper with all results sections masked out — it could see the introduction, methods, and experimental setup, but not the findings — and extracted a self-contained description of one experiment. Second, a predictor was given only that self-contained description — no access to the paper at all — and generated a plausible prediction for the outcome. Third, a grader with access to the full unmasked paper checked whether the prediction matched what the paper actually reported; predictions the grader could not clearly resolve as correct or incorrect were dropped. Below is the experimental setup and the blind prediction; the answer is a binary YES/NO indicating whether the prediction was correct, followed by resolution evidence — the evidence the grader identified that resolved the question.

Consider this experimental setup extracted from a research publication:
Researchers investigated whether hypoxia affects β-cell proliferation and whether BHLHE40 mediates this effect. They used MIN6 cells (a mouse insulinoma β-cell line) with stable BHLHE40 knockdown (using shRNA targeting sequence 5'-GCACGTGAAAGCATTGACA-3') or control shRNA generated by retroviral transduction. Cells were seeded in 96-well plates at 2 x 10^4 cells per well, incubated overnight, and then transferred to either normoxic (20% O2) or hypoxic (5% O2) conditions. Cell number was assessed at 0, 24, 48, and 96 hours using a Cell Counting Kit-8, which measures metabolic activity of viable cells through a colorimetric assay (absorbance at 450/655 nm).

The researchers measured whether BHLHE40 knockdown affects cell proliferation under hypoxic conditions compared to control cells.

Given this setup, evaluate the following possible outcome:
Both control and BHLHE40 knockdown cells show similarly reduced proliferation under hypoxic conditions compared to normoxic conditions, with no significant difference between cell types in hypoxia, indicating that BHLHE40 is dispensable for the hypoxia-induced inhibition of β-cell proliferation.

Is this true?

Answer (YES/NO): YES